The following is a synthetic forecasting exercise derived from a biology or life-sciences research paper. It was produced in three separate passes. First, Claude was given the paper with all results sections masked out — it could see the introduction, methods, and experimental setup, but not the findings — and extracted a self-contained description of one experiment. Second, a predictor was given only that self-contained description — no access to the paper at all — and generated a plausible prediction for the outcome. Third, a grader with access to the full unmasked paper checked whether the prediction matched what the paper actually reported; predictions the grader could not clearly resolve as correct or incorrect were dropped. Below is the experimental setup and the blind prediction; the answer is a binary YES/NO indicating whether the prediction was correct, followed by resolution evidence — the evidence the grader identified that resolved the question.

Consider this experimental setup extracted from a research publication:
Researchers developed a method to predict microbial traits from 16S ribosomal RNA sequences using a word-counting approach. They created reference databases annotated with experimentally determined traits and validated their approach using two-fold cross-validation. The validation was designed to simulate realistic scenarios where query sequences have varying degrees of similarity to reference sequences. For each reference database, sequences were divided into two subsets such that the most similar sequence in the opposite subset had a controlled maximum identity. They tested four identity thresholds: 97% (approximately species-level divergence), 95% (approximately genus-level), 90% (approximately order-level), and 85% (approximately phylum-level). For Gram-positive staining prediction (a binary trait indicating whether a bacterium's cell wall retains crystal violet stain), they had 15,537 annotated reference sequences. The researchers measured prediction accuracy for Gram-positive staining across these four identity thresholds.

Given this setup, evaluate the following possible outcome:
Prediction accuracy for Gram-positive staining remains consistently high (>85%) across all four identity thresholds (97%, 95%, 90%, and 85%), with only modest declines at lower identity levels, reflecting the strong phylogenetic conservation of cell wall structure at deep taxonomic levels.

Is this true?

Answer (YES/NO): YES